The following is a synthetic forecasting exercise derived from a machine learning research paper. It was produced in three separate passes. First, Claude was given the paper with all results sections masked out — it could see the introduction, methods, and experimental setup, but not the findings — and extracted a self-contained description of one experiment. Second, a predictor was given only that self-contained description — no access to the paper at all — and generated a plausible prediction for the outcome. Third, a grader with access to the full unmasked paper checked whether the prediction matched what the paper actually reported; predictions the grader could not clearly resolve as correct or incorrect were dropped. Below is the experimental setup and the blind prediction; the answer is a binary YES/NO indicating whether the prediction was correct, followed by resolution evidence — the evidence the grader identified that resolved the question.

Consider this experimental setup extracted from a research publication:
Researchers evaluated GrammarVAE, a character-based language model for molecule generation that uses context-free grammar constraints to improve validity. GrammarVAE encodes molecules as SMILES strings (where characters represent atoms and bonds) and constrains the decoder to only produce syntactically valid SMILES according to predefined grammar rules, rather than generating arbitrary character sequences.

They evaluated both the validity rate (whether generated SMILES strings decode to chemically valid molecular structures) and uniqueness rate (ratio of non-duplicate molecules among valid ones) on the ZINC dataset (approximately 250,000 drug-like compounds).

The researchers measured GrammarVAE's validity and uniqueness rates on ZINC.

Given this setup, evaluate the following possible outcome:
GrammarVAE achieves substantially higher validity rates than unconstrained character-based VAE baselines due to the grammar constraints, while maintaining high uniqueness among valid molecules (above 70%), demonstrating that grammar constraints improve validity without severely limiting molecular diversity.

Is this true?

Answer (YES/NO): NO